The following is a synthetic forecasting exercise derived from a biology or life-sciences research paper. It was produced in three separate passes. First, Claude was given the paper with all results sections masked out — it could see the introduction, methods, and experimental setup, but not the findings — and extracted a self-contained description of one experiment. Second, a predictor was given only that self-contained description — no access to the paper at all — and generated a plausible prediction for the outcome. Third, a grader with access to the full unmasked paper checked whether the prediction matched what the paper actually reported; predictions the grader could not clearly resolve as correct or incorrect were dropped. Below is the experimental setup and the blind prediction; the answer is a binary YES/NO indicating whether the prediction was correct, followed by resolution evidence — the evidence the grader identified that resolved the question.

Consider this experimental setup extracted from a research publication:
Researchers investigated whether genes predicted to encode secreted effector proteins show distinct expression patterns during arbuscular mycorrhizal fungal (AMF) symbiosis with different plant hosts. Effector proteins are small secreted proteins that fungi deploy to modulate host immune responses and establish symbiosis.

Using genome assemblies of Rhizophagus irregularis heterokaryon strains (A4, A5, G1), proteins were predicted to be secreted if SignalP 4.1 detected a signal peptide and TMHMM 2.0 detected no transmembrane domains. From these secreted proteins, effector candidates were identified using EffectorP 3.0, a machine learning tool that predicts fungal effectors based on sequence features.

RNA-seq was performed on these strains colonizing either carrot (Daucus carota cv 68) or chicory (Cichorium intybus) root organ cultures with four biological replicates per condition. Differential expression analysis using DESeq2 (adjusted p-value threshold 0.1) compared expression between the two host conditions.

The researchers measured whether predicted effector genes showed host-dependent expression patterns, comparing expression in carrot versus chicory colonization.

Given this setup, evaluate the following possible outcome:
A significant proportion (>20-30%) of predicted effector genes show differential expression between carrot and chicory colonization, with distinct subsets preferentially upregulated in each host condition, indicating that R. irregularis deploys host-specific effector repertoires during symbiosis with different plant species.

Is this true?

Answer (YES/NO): NO